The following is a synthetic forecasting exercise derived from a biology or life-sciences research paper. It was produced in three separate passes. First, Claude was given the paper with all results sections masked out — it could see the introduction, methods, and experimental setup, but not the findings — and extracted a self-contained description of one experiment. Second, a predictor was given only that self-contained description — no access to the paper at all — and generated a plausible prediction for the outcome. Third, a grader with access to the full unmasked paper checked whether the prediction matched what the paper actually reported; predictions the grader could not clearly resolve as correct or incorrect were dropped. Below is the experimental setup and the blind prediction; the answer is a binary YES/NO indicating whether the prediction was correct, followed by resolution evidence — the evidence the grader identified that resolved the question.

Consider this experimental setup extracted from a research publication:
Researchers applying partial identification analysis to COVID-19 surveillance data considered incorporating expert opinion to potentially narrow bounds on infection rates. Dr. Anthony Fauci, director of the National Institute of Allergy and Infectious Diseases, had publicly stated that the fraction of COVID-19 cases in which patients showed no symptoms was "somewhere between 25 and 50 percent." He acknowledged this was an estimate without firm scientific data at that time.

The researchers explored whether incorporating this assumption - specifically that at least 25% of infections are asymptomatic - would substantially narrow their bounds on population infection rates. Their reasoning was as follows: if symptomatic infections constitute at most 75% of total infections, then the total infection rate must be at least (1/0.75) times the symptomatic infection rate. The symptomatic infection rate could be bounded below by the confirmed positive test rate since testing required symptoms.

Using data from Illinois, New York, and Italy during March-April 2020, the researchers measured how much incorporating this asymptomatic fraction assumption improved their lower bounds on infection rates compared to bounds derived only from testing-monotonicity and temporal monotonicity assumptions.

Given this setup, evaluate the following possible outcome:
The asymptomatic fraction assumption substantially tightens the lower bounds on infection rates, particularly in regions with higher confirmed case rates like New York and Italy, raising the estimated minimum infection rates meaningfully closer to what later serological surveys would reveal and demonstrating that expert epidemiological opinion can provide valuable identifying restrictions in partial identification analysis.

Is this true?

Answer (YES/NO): NO